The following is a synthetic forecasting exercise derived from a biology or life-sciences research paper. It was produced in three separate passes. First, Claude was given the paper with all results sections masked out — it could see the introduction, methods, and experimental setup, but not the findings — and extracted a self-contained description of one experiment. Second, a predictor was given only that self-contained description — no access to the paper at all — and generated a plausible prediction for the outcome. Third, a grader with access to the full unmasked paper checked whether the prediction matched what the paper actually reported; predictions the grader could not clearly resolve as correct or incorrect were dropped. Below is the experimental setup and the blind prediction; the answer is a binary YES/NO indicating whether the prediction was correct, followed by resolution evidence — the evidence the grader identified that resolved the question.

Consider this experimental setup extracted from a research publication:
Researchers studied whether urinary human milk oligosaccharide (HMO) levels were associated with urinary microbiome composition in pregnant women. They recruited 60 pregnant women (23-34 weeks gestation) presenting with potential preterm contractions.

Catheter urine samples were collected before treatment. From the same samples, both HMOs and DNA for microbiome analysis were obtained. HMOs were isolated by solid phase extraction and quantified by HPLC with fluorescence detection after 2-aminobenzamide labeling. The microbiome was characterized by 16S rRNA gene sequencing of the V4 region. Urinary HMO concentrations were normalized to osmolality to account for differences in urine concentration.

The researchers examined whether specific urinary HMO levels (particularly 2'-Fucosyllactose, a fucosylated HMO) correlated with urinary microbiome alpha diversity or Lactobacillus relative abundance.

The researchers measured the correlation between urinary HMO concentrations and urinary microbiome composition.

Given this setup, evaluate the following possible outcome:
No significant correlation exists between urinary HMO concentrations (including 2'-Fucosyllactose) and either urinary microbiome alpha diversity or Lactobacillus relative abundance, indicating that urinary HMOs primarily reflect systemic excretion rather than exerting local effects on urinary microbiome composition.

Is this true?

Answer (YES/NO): NO